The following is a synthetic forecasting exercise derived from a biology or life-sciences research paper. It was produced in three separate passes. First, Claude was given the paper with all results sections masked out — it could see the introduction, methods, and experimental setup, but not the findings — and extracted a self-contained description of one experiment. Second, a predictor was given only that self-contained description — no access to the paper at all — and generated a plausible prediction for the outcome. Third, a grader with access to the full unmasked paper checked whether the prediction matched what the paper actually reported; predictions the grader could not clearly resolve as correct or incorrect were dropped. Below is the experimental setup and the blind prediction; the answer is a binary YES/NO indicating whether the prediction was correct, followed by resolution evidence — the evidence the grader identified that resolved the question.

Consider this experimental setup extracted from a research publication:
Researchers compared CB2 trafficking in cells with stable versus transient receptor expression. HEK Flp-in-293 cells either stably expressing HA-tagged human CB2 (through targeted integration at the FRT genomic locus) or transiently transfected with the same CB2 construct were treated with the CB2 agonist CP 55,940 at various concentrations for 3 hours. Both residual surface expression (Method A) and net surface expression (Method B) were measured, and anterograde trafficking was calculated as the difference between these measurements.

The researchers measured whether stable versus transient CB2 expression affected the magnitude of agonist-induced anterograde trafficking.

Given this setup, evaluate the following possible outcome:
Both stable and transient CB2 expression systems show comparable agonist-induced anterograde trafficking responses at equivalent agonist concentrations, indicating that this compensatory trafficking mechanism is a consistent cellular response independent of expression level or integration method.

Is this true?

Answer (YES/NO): YES